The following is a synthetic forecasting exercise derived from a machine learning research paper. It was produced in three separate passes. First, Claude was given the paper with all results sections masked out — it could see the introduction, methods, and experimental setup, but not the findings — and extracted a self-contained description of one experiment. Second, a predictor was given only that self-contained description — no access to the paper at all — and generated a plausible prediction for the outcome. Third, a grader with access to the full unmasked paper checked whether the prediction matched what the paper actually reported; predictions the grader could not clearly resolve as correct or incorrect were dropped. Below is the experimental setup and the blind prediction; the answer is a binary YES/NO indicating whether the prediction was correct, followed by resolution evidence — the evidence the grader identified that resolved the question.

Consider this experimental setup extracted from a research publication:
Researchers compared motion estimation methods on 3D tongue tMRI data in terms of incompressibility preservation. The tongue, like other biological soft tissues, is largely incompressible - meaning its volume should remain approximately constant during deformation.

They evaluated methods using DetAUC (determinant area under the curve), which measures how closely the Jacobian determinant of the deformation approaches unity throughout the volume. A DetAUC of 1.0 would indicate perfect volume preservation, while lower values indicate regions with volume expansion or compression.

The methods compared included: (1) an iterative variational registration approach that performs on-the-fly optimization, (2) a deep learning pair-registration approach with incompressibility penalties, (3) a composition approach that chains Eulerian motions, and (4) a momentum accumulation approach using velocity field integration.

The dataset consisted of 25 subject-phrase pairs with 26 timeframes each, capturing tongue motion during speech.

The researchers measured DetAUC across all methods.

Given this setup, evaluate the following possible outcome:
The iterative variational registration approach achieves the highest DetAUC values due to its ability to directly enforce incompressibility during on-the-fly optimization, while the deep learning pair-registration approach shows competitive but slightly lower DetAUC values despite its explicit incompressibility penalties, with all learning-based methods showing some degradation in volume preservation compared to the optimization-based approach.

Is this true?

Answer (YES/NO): NO